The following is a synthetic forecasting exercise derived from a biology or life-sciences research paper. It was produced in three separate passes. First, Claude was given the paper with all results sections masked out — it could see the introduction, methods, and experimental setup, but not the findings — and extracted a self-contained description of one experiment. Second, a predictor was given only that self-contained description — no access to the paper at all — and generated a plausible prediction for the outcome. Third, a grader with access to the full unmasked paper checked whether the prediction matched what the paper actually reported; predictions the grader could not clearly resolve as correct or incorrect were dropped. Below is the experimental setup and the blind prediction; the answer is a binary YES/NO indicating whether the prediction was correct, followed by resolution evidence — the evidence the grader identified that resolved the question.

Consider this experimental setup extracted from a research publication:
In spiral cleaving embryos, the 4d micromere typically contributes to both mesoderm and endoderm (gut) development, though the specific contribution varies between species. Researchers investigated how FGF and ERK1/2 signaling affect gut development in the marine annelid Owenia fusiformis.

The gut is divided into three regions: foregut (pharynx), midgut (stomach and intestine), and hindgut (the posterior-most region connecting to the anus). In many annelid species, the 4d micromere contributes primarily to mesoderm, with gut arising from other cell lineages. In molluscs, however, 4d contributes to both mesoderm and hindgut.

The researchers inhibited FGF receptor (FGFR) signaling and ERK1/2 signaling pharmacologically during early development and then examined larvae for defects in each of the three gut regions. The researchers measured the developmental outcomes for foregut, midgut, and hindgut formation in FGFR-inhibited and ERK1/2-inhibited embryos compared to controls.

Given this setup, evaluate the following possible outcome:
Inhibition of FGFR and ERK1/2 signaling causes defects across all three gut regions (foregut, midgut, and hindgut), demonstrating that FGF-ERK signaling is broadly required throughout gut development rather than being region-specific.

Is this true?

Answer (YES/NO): NO